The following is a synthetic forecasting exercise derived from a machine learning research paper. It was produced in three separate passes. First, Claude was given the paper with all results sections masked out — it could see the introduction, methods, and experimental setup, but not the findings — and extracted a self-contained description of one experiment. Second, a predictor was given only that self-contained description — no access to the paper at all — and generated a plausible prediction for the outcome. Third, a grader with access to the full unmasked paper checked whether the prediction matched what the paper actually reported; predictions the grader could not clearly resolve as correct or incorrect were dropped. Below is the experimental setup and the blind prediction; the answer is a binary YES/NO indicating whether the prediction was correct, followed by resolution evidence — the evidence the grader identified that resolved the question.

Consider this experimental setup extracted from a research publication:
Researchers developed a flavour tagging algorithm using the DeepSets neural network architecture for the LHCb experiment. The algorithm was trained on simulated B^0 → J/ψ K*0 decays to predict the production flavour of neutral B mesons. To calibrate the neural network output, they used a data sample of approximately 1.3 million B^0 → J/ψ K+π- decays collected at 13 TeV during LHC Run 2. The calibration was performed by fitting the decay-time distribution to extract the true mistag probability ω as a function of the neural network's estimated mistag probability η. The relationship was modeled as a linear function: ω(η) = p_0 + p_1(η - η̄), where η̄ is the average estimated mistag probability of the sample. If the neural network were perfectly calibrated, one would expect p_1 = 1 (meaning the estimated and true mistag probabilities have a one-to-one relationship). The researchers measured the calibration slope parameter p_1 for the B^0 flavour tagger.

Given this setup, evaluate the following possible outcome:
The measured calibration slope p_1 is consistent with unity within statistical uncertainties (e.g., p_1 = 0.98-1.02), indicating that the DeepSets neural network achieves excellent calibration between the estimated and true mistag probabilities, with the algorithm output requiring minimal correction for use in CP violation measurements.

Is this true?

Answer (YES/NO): NO